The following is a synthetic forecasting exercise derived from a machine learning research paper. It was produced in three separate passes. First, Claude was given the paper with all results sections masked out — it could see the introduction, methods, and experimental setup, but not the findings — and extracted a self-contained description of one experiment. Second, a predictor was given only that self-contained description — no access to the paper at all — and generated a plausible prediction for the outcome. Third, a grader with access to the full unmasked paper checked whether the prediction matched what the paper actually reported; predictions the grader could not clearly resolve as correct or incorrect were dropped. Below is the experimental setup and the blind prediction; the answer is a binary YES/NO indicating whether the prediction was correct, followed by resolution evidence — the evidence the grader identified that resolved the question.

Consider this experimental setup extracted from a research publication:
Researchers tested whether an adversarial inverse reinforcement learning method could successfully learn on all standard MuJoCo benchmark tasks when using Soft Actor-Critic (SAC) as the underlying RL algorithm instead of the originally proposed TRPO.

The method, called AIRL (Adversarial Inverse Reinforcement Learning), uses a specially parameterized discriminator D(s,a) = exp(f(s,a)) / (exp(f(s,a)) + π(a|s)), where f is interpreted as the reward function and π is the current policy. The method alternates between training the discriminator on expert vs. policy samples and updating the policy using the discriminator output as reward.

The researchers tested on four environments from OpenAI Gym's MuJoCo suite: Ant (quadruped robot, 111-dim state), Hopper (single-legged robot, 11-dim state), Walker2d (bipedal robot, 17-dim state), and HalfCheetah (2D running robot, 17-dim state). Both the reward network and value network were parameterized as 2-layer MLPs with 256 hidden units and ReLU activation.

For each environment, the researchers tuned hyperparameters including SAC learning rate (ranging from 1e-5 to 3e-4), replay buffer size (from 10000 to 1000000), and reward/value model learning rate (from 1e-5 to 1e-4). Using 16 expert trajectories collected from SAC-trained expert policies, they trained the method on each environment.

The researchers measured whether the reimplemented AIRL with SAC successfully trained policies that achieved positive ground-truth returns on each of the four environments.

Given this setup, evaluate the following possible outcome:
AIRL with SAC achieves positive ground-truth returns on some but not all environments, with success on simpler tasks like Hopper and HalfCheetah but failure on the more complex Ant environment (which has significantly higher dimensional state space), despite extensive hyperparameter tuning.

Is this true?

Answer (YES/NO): NO